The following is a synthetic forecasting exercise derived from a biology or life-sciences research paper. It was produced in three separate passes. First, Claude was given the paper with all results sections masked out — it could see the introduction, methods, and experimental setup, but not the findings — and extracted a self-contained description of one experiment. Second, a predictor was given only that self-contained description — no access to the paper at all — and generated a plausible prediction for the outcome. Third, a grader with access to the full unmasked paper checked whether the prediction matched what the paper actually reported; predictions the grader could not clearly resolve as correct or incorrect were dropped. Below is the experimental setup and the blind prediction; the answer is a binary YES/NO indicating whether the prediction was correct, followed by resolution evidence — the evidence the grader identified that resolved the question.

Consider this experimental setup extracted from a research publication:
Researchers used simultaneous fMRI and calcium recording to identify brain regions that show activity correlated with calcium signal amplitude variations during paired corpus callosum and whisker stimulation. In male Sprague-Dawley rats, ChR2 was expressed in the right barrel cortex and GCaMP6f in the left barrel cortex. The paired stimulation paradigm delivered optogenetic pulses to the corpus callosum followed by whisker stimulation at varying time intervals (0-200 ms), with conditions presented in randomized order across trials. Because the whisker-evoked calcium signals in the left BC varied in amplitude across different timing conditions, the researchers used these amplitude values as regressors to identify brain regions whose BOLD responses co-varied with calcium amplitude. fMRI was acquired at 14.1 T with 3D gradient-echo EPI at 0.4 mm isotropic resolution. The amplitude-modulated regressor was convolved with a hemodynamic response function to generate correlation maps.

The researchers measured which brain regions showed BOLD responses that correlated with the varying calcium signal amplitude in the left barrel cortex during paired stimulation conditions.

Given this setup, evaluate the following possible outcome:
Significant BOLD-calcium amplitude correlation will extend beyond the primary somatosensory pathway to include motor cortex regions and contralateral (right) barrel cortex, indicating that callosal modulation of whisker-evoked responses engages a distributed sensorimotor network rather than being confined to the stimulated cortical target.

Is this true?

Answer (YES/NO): YES